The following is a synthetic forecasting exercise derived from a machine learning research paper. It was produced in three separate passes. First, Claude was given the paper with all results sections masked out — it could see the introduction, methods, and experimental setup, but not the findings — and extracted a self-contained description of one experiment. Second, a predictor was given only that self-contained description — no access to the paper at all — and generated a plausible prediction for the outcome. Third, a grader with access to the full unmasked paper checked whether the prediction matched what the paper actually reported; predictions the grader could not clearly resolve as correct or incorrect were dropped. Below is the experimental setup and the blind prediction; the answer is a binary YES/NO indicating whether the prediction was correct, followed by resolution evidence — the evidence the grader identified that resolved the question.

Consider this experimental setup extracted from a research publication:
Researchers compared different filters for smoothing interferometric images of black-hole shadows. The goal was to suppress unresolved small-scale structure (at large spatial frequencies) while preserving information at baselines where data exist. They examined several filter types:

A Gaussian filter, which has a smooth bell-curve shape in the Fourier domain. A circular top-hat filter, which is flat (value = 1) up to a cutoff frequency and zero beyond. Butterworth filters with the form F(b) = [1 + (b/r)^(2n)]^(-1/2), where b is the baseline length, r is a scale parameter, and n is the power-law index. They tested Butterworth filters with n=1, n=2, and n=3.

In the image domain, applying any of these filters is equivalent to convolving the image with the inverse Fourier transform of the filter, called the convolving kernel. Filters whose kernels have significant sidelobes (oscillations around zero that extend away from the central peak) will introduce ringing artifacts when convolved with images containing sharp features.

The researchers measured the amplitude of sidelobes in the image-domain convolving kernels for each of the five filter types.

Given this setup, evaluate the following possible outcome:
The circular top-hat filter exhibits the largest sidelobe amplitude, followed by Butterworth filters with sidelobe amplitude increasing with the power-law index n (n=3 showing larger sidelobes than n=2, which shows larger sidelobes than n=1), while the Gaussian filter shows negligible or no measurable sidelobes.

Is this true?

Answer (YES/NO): YES